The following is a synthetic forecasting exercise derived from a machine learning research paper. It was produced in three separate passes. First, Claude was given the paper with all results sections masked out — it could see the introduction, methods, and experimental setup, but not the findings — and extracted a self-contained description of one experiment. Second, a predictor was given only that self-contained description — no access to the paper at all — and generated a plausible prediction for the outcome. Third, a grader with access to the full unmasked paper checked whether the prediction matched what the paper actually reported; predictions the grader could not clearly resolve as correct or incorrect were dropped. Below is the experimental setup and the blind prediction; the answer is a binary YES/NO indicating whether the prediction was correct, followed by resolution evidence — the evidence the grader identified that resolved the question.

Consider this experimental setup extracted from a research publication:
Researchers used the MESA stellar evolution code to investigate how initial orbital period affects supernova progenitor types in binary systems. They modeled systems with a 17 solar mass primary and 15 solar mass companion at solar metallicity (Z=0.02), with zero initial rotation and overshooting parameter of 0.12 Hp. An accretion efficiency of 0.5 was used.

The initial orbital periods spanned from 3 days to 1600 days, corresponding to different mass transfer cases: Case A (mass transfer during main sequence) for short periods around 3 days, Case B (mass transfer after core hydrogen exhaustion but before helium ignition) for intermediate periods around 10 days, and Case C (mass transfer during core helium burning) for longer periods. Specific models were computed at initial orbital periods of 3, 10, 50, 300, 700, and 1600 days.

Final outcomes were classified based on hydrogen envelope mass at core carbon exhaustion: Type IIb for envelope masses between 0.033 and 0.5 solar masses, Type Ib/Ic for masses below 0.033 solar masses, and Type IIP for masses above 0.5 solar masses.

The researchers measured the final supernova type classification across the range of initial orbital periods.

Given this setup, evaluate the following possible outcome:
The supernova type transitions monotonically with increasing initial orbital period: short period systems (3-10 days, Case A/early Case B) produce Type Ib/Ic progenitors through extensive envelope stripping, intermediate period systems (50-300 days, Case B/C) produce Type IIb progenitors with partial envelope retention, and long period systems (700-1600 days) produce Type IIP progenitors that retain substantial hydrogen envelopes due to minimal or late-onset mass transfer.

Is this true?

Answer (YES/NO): NO